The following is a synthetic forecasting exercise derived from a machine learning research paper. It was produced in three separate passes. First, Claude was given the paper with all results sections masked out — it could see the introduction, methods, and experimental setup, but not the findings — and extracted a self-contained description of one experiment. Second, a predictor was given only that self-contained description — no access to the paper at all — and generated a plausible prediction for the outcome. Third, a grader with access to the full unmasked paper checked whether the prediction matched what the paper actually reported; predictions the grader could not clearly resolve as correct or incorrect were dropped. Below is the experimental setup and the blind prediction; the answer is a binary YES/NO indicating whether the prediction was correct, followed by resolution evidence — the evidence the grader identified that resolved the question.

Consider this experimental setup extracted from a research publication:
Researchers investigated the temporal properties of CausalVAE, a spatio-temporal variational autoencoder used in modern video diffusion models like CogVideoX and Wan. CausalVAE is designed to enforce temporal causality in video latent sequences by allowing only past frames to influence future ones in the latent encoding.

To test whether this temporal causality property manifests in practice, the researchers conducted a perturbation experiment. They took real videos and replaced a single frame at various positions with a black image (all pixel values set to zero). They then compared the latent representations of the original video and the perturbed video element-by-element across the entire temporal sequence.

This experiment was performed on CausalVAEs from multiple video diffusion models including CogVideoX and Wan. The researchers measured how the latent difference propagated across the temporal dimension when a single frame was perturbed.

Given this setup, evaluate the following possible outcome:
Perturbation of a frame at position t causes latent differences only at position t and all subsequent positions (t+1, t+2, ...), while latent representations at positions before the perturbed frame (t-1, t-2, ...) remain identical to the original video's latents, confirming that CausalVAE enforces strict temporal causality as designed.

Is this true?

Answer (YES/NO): NO